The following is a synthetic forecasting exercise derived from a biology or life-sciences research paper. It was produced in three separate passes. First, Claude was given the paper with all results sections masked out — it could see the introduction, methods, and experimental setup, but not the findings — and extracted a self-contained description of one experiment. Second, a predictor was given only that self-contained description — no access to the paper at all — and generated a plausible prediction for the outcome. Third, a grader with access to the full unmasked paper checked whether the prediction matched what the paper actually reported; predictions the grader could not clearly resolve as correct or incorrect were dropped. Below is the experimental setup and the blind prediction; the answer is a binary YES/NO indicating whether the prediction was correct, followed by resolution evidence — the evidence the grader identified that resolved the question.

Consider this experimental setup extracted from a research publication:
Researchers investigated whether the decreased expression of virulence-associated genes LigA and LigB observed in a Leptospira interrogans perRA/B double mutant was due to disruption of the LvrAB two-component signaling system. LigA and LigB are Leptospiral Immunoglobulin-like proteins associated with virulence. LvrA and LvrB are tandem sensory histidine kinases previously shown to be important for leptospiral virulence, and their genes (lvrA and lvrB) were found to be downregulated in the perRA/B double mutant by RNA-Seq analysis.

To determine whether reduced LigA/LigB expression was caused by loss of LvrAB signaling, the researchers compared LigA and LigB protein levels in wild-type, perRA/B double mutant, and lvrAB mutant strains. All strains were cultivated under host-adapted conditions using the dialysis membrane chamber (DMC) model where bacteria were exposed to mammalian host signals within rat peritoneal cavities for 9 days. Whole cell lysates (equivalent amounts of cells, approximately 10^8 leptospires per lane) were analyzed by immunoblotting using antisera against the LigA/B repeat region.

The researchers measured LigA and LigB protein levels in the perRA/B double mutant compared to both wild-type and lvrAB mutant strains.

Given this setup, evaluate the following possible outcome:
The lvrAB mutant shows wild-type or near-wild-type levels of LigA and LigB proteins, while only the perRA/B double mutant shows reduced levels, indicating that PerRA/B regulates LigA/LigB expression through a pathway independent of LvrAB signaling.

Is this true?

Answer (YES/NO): YES